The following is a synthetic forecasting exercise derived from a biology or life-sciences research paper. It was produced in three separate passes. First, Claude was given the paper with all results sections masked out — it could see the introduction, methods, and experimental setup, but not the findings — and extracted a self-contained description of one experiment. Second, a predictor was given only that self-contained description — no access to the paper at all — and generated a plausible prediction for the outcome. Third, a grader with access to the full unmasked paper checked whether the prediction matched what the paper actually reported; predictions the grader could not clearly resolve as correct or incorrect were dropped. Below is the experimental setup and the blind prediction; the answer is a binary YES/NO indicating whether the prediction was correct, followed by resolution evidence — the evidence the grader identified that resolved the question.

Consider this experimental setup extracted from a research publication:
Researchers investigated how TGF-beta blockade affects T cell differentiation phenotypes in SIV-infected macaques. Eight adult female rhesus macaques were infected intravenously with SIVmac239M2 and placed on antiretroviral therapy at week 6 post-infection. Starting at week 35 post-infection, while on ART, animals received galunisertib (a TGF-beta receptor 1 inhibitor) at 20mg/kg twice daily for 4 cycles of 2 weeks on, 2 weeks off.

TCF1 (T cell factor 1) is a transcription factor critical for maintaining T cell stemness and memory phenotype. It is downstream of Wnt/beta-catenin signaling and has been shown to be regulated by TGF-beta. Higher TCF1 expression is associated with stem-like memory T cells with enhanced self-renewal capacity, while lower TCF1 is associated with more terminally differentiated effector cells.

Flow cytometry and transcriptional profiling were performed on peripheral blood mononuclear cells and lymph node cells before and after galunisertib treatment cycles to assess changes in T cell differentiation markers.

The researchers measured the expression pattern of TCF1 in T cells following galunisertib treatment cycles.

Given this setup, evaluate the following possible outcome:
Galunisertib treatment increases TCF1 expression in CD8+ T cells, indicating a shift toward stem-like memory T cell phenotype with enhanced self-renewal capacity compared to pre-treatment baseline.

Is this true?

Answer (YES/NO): NO